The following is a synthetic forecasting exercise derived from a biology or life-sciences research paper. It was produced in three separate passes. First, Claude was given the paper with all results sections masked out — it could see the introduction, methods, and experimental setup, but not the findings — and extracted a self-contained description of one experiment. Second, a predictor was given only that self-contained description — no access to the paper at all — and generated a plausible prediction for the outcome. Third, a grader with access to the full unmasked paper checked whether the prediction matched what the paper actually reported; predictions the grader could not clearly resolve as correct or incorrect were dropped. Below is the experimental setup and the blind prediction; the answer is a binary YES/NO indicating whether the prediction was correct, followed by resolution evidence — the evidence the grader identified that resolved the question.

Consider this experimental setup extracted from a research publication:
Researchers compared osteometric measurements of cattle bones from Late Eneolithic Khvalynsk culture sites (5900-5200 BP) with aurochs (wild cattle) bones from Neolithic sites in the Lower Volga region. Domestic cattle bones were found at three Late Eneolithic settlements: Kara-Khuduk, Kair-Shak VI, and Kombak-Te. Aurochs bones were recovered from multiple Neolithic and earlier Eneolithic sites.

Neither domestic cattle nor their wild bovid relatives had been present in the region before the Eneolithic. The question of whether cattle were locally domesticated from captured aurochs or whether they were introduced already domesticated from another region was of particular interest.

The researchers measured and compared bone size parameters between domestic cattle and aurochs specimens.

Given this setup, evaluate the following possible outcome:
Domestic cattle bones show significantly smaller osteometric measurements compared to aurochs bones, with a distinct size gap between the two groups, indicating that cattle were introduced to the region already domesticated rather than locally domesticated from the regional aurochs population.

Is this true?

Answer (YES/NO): NO